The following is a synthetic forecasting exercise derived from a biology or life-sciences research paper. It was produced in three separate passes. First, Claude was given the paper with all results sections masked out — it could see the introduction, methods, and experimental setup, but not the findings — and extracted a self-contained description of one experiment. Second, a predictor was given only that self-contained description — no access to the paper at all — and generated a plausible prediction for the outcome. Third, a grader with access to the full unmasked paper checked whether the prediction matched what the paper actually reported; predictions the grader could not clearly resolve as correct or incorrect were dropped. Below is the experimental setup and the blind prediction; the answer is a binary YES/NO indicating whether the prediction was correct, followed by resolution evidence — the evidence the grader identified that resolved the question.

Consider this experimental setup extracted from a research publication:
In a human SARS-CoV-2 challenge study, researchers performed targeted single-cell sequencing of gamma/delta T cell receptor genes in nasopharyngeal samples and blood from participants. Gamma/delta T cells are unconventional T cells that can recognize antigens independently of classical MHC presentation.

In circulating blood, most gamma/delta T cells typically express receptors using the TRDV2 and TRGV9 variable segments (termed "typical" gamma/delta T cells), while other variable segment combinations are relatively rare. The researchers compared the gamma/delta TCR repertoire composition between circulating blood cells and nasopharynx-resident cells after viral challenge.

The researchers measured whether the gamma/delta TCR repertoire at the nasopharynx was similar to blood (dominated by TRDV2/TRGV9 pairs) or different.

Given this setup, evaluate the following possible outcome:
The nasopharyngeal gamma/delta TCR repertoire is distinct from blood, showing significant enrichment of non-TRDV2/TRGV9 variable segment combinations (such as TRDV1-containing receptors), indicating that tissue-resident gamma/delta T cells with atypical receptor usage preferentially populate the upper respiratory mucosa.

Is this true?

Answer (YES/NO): YES